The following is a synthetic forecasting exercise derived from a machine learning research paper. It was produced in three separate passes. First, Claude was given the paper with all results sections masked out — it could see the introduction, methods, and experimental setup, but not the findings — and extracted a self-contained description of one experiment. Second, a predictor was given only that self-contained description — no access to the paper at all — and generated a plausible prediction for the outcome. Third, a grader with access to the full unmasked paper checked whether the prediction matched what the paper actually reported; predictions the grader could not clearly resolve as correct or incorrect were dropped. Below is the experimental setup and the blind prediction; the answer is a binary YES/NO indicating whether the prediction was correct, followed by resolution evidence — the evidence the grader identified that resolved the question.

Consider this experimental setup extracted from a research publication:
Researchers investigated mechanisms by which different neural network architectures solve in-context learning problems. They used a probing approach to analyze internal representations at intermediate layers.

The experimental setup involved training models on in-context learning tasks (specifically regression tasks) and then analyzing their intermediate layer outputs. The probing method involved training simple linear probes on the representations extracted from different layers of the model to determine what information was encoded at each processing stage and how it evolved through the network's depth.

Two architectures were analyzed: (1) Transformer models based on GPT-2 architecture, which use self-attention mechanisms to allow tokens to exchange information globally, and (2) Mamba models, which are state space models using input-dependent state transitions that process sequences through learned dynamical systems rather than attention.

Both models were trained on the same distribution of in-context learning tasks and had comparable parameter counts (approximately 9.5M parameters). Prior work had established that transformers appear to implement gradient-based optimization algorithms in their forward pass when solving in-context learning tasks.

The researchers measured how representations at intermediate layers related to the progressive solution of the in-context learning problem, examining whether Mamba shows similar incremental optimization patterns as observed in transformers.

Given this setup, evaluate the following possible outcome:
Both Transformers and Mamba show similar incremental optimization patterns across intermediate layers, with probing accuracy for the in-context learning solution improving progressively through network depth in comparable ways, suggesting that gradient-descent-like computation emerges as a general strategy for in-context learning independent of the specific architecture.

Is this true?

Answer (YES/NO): YES